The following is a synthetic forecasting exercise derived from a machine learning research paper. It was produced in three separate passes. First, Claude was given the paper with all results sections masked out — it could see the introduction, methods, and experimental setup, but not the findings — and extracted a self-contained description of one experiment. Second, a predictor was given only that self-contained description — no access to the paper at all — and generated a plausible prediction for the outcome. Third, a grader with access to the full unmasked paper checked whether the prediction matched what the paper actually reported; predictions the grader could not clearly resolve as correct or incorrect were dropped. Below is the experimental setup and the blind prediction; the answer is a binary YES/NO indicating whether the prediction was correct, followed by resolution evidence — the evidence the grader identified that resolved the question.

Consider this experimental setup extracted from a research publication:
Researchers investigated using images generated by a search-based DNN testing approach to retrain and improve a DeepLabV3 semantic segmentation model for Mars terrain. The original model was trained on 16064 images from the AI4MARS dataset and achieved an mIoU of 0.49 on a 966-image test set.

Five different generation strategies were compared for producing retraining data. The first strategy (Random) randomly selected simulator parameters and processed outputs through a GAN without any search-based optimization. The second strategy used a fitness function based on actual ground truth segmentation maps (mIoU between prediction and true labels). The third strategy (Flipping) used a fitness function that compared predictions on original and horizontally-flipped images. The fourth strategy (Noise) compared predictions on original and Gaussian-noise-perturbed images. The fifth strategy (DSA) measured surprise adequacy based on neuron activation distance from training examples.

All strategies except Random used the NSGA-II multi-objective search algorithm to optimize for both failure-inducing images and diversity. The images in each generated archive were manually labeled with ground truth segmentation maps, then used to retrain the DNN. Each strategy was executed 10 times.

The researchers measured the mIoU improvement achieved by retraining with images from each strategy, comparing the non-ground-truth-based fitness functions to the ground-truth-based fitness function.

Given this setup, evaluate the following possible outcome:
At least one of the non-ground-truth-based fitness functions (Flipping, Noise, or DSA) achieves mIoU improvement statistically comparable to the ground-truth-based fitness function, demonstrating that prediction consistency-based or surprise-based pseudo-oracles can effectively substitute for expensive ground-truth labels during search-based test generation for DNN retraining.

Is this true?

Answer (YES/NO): YES